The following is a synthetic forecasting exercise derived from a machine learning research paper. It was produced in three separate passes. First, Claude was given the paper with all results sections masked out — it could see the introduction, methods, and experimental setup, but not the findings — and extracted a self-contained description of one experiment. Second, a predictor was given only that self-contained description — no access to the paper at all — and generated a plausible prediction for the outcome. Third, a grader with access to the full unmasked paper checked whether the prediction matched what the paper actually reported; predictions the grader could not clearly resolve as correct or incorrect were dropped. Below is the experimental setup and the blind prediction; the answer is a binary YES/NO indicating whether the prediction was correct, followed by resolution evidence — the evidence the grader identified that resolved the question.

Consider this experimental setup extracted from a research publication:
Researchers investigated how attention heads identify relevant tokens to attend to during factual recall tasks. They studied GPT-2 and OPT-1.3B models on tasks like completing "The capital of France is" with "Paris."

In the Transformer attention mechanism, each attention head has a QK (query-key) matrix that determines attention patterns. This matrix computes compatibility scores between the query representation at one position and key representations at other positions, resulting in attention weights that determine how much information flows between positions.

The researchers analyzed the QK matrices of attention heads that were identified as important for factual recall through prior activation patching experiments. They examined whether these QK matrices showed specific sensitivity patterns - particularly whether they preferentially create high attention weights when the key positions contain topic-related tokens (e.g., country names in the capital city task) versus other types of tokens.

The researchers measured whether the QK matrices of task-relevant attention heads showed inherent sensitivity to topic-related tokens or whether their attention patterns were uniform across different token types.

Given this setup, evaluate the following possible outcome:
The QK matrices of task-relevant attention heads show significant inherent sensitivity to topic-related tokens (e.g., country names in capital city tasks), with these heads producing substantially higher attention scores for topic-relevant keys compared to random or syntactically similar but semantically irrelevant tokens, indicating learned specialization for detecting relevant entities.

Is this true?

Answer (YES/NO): YES